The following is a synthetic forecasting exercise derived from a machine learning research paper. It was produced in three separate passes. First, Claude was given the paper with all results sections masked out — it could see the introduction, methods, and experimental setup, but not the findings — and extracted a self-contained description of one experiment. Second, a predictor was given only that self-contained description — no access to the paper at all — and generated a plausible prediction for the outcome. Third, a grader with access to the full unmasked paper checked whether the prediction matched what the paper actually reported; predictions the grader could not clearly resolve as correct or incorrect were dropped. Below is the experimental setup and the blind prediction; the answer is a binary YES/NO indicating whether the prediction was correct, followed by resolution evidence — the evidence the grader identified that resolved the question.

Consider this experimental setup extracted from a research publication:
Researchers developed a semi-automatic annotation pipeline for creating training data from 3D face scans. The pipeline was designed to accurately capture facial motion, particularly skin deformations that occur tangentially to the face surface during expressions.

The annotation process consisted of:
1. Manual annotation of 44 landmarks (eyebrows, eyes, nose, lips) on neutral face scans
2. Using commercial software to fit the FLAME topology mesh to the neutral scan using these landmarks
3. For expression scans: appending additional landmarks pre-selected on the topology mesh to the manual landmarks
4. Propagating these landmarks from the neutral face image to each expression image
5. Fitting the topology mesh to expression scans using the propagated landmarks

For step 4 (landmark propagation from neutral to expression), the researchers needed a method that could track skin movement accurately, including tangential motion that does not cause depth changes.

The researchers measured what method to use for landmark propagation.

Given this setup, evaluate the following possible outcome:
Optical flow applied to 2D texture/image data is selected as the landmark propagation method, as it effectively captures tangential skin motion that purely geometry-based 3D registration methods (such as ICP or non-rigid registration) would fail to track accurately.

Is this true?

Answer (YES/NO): YES